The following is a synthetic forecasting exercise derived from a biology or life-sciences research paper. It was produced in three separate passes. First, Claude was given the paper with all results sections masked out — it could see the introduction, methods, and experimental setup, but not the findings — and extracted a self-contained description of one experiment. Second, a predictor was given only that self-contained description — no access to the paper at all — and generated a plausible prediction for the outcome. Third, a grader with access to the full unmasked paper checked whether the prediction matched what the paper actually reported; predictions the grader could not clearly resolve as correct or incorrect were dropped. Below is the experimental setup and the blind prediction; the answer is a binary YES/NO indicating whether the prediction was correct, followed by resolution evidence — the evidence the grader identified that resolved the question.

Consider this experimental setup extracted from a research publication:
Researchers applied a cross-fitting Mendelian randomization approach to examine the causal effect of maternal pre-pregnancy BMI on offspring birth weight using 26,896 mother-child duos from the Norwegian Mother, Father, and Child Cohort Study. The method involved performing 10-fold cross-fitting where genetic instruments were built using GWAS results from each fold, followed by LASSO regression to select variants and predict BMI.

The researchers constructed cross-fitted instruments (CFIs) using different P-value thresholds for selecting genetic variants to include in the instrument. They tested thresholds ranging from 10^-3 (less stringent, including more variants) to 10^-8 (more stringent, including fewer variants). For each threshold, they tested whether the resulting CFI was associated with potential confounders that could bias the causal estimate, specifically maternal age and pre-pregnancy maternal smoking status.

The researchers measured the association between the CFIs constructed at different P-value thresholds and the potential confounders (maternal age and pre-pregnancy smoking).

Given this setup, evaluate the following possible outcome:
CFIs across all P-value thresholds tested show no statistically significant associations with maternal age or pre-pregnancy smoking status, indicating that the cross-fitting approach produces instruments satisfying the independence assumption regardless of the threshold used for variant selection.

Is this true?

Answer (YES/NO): NO